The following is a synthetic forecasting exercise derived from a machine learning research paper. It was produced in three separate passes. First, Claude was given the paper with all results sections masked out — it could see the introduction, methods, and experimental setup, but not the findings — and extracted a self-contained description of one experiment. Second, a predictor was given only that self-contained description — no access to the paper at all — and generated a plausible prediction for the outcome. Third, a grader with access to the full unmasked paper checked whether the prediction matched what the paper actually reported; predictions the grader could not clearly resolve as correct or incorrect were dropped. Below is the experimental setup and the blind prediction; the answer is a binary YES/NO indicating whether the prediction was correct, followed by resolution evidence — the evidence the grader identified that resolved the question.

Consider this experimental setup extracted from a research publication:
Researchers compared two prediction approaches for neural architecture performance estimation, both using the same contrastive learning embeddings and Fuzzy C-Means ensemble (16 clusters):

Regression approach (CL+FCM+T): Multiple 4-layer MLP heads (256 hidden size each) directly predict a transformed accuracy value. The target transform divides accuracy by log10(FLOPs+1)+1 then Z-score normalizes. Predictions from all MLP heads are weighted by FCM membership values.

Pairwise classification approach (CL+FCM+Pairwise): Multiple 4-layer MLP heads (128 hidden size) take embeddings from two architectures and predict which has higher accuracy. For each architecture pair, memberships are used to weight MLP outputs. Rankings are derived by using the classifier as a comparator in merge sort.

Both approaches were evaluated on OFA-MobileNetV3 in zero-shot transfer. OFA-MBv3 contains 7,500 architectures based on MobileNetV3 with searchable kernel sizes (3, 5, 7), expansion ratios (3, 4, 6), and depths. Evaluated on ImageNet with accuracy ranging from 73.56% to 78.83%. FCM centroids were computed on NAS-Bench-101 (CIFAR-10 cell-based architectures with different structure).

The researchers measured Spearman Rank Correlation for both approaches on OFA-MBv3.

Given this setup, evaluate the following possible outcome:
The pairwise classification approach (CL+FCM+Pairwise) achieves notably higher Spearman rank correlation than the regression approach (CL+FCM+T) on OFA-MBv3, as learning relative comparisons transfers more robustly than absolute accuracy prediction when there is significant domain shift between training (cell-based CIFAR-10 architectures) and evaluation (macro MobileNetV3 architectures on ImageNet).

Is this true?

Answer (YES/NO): NO